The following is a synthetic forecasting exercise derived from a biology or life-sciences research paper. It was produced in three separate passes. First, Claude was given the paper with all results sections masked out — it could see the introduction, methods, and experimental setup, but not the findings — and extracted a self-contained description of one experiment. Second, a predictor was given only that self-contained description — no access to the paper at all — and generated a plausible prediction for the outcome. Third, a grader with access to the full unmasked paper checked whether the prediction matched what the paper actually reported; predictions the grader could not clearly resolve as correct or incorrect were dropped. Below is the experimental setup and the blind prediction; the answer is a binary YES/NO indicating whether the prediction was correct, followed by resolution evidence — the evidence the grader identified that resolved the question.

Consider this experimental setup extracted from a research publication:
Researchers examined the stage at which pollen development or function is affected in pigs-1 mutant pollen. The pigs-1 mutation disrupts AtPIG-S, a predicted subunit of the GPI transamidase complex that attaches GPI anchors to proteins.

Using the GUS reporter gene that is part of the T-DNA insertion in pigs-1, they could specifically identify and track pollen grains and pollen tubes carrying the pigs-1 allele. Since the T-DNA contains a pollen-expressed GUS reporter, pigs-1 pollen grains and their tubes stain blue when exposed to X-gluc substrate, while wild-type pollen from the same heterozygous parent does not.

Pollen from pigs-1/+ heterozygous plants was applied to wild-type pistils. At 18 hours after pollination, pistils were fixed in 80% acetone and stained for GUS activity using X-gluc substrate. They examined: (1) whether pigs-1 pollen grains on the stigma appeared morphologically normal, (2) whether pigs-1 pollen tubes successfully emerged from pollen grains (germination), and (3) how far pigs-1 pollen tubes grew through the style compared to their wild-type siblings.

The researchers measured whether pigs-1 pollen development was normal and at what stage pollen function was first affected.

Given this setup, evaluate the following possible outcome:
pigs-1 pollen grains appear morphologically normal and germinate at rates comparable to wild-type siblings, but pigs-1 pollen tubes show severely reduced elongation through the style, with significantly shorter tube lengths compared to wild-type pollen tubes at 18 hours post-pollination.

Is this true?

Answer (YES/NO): NO